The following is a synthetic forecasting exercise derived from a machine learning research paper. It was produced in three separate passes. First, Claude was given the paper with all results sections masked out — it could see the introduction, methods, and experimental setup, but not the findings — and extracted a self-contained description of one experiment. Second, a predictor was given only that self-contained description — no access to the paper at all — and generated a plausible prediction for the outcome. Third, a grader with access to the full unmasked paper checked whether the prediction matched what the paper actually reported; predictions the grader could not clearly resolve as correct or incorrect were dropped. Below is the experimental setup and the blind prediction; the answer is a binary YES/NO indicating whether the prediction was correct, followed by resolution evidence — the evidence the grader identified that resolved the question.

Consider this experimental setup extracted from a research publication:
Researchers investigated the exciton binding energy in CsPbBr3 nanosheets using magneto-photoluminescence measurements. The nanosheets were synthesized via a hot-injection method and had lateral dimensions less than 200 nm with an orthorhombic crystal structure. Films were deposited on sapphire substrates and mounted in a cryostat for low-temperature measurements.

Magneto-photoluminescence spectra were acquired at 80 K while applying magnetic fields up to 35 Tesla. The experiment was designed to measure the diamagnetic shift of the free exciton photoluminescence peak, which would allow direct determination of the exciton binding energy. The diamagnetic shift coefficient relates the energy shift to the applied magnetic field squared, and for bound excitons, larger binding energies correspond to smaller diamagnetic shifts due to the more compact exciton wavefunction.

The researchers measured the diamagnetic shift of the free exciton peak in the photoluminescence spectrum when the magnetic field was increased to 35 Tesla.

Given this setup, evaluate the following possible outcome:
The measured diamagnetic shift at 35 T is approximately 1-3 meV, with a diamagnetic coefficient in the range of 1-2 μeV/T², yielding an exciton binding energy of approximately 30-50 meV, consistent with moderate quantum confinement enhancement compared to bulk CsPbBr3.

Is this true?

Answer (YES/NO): NO